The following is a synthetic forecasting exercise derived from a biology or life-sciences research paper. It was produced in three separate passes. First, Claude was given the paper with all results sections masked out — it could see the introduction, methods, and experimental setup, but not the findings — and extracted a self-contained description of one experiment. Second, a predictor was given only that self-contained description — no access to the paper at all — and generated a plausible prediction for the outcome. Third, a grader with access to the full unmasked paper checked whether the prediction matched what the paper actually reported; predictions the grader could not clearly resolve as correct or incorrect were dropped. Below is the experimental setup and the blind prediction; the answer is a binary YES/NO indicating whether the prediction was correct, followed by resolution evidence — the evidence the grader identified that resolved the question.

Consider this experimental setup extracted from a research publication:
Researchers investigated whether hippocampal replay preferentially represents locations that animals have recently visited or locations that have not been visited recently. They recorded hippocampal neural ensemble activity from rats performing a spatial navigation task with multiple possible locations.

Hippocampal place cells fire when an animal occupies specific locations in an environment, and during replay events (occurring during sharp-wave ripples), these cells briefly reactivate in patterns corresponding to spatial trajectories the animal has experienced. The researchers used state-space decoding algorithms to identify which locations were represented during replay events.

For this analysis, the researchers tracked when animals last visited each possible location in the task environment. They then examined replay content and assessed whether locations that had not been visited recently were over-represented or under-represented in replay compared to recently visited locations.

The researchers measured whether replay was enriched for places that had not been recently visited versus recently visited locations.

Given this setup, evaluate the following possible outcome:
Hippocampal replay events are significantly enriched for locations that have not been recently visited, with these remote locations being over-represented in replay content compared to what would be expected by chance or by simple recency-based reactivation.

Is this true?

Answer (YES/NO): YES